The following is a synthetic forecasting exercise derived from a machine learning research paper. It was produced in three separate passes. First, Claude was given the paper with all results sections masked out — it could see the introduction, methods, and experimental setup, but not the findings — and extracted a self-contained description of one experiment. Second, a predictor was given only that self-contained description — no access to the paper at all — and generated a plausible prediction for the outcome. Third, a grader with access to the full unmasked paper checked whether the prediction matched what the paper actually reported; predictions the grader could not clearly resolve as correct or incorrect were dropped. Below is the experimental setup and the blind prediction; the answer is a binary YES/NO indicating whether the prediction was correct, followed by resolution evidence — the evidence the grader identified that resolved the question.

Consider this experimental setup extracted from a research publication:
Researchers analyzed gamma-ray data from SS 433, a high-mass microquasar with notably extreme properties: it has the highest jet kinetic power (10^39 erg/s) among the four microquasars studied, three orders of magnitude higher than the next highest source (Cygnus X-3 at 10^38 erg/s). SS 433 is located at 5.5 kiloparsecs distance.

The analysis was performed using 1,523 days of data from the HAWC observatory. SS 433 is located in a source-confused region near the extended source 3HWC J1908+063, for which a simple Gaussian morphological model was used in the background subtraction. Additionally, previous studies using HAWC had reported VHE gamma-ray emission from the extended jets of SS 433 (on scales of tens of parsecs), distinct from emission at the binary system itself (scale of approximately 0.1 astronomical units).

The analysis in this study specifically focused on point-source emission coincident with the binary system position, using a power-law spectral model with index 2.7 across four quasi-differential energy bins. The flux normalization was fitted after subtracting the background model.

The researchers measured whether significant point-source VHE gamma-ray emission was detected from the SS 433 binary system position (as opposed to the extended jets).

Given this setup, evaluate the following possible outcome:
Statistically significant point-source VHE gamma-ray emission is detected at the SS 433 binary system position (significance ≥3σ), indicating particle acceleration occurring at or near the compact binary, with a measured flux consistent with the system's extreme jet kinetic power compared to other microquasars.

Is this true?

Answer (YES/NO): NO